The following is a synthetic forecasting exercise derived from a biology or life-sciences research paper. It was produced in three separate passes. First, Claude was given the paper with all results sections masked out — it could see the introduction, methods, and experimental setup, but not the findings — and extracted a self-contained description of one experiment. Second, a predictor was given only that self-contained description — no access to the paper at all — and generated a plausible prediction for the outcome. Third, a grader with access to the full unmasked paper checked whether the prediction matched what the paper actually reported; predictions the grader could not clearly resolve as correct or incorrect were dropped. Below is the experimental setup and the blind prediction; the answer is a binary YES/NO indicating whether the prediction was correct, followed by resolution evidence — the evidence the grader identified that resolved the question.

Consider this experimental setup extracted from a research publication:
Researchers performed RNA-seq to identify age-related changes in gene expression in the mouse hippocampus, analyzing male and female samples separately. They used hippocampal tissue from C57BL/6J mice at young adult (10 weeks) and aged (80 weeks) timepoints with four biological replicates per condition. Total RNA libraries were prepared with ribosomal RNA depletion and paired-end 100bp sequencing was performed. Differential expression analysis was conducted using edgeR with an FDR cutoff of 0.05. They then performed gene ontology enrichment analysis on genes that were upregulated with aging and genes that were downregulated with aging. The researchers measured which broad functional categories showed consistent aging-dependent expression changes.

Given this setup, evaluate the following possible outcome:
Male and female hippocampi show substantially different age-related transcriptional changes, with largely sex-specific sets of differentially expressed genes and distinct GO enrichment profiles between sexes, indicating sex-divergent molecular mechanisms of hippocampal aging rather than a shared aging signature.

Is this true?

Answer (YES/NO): NO